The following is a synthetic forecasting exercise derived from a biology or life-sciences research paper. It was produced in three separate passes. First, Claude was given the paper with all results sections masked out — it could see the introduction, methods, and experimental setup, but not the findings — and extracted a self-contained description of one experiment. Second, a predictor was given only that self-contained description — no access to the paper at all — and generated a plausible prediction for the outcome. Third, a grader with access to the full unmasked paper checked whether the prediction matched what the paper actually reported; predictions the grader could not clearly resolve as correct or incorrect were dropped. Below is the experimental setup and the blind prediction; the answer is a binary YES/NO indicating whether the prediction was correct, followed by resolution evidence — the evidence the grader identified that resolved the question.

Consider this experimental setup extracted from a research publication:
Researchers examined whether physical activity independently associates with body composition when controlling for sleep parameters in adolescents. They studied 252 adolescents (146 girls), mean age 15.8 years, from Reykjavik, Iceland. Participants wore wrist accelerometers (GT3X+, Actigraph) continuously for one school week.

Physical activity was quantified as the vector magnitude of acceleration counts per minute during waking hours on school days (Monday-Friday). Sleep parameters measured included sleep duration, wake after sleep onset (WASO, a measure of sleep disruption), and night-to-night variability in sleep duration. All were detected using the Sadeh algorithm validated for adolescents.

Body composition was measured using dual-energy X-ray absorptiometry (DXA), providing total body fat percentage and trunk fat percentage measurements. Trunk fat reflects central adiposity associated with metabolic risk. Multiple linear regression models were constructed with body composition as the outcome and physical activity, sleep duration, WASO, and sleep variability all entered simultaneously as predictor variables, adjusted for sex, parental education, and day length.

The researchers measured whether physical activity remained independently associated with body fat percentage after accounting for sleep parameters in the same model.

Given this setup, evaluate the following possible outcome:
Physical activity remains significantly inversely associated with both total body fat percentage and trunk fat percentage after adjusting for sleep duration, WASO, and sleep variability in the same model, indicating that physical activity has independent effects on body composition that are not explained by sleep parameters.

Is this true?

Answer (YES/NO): NO